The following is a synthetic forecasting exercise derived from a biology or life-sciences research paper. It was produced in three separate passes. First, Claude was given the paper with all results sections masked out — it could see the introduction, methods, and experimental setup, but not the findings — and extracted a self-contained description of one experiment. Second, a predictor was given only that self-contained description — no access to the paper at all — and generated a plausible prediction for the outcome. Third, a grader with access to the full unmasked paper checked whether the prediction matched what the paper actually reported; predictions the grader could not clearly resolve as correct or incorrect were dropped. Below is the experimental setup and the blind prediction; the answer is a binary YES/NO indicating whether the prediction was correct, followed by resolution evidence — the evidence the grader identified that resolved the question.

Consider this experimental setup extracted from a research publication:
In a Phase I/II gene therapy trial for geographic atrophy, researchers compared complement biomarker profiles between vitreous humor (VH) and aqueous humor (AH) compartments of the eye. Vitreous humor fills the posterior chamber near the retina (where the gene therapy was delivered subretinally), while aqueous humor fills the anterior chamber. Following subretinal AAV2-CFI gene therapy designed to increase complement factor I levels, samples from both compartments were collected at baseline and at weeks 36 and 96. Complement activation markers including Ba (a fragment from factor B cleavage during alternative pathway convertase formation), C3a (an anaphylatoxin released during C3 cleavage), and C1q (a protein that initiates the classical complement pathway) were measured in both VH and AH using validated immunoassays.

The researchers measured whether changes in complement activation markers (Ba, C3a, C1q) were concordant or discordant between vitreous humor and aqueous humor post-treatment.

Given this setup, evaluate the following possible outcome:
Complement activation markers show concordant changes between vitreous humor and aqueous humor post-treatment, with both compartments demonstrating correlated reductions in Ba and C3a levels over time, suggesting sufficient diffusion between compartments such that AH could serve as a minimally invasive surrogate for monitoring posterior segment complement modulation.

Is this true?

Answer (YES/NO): NO